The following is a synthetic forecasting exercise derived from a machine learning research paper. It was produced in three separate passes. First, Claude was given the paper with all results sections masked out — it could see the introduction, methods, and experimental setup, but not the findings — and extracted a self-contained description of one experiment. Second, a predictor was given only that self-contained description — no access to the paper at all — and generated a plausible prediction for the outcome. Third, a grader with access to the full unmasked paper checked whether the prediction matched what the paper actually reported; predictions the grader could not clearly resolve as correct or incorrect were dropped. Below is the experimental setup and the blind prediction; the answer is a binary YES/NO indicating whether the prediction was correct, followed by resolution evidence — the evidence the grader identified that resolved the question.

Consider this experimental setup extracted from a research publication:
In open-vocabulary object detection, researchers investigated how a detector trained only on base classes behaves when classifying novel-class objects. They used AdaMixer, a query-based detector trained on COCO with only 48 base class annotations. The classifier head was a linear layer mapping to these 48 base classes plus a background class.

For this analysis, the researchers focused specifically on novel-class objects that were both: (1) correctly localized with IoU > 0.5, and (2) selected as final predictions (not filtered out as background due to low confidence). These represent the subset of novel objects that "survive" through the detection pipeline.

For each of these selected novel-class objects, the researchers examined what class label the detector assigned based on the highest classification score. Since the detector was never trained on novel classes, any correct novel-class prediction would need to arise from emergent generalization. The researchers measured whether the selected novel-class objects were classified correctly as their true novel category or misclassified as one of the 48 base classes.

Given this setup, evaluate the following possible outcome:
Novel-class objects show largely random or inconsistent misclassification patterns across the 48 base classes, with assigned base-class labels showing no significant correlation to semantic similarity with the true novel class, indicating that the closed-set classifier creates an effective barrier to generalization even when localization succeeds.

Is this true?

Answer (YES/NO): NO